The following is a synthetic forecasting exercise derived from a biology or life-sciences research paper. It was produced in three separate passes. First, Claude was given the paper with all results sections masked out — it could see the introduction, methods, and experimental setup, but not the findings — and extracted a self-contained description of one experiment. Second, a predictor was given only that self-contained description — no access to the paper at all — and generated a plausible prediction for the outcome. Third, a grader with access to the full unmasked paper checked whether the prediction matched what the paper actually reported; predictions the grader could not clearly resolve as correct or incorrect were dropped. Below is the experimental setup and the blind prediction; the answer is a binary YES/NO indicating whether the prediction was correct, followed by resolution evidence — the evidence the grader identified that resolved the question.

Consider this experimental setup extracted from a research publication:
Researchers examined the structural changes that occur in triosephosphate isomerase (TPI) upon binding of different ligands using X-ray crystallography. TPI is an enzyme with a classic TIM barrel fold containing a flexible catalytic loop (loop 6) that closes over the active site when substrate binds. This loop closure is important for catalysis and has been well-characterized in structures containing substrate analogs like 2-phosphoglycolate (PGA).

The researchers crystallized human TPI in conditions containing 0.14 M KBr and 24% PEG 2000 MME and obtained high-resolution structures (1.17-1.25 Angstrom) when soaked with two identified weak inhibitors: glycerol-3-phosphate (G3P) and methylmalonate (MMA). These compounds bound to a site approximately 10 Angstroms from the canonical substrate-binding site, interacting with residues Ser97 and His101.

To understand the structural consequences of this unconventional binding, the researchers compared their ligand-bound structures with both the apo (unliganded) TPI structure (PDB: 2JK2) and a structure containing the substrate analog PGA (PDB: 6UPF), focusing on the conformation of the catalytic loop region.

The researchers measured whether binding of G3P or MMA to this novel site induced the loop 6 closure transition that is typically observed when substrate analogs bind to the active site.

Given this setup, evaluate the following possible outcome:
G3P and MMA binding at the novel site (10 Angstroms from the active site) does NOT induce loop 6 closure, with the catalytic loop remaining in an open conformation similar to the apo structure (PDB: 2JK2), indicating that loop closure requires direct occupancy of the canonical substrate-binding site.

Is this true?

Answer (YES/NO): YES